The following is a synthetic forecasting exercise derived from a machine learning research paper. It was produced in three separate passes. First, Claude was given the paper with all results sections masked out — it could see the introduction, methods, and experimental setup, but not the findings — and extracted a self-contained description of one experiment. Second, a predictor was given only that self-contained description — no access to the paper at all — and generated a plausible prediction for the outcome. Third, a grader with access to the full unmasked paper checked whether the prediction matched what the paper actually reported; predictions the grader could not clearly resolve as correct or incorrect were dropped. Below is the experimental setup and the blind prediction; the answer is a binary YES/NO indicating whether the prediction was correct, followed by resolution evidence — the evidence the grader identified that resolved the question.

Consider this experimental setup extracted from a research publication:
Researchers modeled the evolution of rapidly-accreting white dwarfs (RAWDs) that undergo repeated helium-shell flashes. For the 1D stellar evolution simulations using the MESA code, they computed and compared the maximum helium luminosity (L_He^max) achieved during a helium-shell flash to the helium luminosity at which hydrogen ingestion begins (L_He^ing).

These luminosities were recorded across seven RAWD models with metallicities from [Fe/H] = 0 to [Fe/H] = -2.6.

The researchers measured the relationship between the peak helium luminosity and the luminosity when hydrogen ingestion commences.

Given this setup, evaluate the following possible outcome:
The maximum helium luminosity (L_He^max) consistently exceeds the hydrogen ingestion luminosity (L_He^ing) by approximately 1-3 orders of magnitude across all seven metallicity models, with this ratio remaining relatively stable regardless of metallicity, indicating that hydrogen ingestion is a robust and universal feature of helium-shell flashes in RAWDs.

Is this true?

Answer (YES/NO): NO